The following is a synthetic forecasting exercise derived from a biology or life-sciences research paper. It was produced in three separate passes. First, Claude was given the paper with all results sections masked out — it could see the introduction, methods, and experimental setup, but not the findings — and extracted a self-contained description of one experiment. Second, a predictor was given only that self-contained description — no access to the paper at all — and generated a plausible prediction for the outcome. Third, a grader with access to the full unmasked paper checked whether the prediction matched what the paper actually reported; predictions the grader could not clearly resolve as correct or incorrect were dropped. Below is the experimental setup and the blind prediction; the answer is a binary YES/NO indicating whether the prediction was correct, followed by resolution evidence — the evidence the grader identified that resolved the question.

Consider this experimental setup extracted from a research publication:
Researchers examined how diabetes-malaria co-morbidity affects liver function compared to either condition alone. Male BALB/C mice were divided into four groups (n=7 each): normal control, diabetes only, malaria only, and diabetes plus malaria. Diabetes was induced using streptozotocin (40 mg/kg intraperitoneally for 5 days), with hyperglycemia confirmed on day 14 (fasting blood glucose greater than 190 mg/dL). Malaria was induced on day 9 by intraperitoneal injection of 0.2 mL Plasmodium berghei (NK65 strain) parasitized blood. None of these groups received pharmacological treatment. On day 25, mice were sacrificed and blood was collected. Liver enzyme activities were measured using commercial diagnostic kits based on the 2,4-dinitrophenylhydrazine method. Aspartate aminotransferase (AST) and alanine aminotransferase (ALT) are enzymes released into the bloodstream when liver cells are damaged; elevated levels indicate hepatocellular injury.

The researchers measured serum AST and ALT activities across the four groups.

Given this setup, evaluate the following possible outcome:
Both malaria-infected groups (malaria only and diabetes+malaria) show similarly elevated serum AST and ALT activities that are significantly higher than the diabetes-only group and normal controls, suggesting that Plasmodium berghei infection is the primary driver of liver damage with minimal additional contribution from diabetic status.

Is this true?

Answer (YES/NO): NO